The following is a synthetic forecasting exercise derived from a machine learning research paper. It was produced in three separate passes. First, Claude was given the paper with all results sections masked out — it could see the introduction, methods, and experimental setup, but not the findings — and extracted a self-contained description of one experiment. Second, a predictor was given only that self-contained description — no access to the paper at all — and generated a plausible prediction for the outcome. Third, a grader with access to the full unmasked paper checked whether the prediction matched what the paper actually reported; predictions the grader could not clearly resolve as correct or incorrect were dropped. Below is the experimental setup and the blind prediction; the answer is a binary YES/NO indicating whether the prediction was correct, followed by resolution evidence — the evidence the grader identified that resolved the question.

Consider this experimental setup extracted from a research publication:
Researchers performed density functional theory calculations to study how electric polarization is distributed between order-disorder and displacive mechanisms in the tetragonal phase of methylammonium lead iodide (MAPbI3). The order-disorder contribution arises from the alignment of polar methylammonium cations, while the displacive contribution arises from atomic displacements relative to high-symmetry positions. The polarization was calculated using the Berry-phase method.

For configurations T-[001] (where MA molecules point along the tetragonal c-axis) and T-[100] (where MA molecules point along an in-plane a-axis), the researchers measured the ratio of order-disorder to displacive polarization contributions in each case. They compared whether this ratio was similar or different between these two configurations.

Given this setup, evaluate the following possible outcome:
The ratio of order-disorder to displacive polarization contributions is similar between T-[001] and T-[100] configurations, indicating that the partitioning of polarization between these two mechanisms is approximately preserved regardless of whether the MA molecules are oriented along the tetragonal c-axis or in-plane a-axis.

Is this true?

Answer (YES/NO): YES